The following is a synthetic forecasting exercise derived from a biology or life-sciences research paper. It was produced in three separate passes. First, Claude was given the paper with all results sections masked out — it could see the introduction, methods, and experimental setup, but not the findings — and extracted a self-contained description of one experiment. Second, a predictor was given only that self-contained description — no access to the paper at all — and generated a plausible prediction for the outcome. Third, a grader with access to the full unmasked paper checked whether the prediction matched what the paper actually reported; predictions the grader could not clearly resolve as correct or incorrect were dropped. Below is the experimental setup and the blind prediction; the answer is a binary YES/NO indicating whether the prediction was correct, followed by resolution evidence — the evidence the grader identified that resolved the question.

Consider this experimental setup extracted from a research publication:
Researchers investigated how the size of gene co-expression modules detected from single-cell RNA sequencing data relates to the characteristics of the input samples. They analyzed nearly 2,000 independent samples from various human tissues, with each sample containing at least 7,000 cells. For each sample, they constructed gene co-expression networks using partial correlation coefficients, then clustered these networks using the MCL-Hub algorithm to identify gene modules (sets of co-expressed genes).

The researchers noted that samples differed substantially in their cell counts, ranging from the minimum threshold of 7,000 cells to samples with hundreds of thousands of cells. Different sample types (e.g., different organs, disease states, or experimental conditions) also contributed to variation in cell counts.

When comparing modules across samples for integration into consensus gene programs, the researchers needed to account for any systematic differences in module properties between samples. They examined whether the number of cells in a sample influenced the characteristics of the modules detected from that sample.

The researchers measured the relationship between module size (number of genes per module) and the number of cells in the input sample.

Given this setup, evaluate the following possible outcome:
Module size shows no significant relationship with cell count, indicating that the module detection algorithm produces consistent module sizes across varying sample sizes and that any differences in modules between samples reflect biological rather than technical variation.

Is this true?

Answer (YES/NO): NO